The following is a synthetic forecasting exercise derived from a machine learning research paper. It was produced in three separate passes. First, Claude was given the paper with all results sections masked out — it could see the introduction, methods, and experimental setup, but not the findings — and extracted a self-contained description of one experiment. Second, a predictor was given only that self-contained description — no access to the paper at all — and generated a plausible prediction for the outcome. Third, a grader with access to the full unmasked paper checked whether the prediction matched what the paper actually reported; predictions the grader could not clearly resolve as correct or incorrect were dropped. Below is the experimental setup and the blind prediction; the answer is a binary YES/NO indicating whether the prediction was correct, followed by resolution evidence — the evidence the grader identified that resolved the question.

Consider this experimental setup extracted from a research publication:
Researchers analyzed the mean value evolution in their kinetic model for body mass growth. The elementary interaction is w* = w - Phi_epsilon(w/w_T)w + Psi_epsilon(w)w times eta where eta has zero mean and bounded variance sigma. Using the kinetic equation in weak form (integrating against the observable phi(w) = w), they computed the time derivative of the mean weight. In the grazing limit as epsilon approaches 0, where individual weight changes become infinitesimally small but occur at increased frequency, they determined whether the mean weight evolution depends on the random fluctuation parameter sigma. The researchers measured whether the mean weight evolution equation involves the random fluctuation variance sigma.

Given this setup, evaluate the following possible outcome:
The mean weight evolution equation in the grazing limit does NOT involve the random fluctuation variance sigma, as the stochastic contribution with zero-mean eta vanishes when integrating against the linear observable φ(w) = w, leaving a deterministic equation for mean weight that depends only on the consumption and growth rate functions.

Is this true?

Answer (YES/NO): YES